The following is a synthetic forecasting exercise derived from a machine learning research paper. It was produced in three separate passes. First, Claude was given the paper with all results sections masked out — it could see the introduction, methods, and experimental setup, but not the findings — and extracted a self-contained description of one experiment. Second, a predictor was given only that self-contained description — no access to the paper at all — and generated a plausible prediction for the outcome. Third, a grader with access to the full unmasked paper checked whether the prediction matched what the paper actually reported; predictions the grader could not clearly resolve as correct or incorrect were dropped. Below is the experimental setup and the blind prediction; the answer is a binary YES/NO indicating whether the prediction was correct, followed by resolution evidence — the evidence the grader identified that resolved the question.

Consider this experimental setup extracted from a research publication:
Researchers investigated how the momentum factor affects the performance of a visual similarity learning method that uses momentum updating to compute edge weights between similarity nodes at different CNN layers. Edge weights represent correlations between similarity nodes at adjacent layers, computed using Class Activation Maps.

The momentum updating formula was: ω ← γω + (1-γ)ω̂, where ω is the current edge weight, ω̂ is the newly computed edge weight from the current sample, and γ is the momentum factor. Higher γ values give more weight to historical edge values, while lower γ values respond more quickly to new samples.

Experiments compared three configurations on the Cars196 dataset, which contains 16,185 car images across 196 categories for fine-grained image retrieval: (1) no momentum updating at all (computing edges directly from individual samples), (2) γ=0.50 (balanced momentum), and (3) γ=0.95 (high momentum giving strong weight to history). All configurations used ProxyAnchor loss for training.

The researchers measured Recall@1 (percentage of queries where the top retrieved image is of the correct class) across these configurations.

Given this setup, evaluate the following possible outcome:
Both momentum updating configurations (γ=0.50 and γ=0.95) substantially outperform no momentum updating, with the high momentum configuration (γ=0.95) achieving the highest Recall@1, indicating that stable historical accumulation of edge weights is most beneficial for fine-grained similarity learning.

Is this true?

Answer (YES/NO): NO